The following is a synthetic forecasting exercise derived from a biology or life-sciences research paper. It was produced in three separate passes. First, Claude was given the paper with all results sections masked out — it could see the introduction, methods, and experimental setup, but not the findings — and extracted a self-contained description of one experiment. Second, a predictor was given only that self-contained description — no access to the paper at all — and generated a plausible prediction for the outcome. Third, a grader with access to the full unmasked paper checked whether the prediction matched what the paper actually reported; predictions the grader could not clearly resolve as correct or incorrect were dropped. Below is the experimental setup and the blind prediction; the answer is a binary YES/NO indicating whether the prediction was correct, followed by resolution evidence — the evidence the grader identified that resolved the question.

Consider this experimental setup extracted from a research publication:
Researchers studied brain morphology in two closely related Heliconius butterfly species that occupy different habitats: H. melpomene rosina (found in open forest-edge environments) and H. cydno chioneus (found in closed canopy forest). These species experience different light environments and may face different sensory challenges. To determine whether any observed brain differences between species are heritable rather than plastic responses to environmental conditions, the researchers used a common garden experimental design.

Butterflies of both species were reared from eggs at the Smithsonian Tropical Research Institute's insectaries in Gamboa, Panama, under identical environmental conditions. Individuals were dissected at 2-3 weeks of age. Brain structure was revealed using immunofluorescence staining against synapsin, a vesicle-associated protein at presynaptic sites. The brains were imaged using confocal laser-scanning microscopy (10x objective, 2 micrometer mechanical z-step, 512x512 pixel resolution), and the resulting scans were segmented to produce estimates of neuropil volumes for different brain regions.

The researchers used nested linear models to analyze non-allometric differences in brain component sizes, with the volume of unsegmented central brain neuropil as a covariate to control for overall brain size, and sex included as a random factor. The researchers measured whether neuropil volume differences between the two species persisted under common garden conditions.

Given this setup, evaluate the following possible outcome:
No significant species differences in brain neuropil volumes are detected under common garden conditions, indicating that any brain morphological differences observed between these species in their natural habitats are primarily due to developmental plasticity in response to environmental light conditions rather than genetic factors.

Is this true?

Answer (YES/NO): NO